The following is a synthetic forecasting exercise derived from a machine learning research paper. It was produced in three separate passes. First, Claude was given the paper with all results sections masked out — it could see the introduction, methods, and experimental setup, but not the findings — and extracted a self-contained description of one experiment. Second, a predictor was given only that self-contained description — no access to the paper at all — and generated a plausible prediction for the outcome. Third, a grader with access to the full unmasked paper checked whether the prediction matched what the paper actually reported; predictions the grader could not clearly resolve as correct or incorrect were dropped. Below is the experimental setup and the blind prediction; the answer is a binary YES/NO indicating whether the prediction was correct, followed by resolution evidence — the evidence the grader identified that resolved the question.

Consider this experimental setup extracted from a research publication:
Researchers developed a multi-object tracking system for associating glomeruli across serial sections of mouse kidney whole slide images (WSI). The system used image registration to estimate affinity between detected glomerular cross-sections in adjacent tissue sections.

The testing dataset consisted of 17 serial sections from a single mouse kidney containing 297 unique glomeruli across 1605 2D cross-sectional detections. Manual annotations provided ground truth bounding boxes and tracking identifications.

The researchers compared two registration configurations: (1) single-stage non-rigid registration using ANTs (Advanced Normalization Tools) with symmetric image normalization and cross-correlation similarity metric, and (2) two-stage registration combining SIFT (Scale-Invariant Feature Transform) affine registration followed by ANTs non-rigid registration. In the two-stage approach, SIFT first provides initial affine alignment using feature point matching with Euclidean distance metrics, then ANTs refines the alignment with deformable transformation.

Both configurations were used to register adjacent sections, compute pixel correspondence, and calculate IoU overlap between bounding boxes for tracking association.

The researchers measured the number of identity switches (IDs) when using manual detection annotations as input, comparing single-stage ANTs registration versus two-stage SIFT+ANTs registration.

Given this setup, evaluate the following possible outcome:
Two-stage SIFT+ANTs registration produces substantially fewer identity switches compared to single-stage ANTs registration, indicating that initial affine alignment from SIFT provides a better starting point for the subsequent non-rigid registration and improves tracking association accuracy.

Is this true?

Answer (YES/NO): YES